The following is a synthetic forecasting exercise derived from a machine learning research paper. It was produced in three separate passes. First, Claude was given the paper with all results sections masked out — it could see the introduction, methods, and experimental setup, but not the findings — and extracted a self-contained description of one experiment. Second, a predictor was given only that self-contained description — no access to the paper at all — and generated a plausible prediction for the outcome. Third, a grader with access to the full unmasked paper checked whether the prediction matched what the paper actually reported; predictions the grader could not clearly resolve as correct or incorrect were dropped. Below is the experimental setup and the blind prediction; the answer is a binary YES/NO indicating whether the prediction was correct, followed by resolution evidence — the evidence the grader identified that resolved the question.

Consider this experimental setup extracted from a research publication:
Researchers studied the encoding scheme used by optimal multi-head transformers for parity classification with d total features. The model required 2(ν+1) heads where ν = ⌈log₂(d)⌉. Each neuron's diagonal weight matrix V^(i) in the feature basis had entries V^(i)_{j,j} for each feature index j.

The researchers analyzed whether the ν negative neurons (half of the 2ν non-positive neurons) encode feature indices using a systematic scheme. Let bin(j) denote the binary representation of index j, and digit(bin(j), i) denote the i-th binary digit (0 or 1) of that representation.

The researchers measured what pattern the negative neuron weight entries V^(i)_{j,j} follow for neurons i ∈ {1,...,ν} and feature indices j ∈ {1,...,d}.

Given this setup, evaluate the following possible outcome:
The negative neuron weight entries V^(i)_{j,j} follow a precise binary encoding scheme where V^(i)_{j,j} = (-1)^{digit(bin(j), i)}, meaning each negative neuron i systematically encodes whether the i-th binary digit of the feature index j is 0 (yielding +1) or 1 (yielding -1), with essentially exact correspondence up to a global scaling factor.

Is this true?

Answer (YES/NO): NO